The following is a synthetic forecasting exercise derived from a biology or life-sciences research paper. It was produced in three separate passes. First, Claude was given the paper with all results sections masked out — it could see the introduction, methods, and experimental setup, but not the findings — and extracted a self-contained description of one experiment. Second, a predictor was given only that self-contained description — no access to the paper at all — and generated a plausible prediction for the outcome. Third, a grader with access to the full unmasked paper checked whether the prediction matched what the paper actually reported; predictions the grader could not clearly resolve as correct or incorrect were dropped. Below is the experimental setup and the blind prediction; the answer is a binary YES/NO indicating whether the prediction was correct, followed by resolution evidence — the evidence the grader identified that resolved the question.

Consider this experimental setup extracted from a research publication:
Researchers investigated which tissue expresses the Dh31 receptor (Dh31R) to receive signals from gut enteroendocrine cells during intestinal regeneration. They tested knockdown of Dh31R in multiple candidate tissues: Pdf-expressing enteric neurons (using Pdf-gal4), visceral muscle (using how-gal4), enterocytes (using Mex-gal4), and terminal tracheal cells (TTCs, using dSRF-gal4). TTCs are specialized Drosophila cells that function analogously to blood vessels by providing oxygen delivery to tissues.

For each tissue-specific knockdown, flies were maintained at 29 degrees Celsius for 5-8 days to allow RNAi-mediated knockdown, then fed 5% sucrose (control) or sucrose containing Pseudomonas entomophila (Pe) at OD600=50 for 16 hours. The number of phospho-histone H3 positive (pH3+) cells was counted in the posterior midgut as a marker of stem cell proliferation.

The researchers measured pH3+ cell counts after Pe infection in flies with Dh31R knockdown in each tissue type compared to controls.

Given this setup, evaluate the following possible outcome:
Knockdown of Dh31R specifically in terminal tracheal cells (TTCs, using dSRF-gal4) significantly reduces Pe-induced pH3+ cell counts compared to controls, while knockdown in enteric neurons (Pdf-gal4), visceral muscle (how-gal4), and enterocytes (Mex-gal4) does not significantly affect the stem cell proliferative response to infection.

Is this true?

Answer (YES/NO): NO